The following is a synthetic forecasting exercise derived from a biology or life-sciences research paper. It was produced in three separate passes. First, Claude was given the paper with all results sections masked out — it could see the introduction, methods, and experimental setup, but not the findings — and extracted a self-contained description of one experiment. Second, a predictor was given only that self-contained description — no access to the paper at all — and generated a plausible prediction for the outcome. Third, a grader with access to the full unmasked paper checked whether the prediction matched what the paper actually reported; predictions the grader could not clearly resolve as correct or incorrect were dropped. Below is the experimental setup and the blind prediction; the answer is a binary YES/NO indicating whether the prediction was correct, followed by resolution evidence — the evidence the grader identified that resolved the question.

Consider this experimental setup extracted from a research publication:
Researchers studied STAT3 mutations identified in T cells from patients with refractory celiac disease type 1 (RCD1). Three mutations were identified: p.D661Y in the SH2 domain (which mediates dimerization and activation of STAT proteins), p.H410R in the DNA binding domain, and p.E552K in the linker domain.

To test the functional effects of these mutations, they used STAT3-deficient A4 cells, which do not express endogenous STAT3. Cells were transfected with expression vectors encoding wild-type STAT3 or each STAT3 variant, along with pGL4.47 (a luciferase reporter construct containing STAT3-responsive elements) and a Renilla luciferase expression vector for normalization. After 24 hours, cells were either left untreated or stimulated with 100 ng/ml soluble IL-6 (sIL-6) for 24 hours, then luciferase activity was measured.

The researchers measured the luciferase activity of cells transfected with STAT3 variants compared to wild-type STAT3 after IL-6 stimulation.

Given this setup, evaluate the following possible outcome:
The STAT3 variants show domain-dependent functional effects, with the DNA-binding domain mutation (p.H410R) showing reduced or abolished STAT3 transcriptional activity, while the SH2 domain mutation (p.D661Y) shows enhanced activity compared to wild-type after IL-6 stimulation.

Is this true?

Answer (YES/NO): NO